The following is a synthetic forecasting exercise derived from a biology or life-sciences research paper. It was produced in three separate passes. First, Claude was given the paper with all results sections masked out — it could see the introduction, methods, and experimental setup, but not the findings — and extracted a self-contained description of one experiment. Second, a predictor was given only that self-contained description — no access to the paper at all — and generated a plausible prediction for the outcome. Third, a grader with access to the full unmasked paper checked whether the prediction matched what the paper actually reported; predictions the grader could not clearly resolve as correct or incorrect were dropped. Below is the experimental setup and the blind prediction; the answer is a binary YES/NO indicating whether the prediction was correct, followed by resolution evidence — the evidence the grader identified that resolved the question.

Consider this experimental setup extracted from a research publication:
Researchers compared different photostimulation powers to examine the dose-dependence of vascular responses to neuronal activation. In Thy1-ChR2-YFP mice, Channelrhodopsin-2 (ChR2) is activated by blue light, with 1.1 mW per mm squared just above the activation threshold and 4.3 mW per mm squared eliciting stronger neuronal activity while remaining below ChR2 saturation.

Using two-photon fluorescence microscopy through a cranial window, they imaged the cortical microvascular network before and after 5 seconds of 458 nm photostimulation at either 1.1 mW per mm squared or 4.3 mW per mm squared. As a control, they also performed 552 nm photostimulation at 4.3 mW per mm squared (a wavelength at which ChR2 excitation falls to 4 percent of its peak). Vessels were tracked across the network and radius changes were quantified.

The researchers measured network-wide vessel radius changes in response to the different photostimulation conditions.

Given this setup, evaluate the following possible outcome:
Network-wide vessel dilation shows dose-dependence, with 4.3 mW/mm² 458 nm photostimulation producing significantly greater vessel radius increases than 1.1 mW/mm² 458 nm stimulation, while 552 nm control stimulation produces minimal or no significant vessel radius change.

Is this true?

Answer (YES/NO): NO